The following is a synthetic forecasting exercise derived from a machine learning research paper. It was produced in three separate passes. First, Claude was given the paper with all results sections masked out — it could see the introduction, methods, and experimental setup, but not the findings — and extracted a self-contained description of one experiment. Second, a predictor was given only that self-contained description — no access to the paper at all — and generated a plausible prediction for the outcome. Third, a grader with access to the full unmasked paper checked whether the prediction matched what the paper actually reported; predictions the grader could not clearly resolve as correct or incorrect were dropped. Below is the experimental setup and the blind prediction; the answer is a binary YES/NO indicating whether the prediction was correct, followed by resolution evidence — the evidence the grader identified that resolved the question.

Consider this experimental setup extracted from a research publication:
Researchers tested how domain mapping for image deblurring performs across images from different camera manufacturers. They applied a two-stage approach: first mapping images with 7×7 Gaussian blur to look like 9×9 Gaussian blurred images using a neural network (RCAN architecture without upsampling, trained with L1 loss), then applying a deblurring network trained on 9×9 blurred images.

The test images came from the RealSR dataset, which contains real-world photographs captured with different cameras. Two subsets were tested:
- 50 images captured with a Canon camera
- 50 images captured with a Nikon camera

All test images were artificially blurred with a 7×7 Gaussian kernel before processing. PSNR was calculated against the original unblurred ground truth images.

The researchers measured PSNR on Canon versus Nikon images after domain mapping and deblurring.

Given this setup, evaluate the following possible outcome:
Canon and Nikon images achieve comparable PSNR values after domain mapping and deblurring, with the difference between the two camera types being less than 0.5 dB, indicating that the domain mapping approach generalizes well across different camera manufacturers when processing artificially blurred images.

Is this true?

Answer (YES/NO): NO